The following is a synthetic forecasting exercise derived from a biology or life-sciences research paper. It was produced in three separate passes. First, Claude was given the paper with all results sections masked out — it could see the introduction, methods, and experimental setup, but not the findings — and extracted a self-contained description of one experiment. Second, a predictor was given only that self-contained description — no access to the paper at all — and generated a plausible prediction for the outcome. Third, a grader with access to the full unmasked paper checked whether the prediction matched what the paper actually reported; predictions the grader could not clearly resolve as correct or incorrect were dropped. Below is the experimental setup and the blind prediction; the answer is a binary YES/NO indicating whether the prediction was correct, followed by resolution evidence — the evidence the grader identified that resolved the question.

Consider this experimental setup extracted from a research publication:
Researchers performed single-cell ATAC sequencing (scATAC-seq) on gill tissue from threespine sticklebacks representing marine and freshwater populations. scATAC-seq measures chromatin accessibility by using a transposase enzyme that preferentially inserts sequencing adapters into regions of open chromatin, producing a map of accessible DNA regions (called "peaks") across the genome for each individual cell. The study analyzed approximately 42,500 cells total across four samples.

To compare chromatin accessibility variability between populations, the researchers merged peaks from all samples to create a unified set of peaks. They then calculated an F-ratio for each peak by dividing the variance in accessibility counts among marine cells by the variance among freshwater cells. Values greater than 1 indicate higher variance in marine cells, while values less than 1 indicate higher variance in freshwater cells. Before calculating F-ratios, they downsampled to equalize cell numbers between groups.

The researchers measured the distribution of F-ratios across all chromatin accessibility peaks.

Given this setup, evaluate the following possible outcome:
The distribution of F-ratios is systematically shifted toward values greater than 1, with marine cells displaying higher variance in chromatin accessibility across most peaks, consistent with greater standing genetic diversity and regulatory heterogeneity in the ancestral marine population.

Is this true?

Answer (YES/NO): YES